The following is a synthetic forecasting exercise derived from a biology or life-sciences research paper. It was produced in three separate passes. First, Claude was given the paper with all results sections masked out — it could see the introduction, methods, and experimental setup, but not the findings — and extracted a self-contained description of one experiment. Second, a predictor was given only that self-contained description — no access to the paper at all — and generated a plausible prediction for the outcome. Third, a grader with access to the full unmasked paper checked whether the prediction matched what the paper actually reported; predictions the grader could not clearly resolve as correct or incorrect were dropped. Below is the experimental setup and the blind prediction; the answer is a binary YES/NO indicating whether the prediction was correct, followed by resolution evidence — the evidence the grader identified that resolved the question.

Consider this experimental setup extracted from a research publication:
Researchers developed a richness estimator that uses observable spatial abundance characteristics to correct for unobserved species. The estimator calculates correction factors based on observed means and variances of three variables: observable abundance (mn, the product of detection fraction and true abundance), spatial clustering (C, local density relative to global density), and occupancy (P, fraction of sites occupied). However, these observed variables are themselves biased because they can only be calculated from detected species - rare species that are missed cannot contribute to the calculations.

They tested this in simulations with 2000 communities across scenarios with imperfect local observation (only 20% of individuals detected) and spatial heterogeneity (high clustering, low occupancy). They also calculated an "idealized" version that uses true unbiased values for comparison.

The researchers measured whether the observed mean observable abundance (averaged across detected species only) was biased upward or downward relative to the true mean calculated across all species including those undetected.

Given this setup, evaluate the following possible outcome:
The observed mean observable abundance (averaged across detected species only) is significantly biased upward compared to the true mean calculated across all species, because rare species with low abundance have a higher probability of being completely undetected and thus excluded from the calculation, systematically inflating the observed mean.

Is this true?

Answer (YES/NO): YES